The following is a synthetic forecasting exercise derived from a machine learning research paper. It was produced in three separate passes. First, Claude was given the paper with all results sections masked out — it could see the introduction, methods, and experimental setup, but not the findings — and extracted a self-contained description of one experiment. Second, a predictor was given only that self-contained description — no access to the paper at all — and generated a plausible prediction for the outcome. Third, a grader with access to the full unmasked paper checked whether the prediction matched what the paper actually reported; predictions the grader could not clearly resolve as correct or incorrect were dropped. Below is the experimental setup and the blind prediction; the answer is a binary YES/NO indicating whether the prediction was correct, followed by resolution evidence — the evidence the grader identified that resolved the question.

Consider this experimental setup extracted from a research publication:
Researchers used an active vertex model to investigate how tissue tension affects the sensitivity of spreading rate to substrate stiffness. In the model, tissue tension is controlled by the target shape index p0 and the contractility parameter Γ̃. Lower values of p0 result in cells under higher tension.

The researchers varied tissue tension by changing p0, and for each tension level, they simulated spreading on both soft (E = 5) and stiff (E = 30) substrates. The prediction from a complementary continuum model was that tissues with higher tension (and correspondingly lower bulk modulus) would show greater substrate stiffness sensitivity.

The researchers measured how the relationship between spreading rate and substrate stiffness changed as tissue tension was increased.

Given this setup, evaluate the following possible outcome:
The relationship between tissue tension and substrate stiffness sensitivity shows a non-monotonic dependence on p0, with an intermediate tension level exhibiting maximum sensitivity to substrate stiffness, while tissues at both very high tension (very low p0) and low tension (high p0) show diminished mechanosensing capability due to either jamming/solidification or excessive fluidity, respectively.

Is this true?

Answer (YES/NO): NO